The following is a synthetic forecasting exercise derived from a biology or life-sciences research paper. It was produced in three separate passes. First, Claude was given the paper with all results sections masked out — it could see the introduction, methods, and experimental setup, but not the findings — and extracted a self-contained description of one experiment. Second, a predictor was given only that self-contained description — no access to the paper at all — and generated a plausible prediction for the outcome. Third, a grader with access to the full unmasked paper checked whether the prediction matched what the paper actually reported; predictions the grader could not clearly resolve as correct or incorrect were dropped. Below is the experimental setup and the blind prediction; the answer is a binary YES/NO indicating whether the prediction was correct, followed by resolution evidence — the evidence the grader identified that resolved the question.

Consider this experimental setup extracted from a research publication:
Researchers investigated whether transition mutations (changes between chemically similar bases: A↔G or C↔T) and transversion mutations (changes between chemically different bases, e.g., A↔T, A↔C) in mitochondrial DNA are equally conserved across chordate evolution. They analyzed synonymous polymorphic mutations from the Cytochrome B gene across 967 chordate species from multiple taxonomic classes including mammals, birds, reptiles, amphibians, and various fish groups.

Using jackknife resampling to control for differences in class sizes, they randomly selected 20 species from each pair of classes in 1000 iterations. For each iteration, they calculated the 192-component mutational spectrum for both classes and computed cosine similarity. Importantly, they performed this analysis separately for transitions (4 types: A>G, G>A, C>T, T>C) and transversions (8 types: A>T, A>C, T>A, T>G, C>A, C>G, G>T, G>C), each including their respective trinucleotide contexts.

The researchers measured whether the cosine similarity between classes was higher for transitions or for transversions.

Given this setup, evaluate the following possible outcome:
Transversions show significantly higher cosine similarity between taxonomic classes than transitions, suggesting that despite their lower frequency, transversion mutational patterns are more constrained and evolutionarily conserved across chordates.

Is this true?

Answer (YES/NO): NO